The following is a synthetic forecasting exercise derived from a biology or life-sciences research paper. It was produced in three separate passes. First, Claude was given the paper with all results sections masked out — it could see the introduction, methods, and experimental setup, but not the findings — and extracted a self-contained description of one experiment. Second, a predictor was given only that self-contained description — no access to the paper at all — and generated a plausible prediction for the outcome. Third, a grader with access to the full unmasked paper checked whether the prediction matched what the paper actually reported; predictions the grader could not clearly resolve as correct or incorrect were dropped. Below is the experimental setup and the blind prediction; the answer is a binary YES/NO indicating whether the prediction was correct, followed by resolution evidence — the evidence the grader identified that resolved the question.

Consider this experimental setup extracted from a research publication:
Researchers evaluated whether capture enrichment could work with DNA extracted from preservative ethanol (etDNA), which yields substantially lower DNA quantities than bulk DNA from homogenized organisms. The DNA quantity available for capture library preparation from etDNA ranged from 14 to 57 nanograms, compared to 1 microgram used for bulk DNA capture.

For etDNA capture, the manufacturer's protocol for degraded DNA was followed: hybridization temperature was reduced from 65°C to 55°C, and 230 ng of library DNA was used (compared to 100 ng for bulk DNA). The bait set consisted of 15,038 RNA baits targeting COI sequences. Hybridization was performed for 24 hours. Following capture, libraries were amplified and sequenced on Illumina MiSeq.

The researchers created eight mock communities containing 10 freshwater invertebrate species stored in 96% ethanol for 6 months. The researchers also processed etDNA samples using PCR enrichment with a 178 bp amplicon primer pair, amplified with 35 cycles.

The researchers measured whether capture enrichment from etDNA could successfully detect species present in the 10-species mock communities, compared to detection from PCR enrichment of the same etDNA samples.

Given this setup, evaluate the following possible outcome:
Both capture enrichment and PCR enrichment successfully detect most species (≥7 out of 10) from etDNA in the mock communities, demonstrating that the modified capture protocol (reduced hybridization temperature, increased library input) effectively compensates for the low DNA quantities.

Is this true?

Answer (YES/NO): YES